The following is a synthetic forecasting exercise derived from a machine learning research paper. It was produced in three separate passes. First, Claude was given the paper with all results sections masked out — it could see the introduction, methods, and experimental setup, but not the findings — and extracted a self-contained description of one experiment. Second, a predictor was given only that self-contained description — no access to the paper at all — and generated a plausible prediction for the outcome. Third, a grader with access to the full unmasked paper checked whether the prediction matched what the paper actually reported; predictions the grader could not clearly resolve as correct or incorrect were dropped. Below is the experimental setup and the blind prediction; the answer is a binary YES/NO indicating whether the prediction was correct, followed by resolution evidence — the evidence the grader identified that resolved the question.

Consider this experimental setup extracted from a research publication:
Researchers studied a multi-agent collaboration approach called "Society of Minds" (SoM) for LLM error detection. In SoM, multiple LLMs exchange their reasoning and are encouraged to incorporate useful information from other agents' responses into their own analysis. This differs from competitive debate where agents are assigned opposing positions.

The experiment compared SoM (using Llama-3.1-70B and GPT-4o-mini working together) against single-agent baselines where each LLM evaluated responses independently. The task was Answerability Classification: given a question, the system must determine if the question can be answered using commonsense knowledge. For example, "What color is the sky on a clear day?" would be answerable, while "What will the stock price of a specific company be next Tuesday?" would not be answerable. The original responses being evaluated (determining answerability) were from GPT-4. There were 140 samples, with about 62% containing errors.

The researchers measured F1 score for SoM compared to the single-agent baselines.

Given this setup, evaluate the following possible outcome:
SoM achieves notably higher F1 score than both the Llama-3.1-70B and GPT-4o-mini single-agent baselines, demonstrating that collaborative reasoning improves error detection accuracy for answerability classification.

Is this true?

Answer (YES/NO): NO